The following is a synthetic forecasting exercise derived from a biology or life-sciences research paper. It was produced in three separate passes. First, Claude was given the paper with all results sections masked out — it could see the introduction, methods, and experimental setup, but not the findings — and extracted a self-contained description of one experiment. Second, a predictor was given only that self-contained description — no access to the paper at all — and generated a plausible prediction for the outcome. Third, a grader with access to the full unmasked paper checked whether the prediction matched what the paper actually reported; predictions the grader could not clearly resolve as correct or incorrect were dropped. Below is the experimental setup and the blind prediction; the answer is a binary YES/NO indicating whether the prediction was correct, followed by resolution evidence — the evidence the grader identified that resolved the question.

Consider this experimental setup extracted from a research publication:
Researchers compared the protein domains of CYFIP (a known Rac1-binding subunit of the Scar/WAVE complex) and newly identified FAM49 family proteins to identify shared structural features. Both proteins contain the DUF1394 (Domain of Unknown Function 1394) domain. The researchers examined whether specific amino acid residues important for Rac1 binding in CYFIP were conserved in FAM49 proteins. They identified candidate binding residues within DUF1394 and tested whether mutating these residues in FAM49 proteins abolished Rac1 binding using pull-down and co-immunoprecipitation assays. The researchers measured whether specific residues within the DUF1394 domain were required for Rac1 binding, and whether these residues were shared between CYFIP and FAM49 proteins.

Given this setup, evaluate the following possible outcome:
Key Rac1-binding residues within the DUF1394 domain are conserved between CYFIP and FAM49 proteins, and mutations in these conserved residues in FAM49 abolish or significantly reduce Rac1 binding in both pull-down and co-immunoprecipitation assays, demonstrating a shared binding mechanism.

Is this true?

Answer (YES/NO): YES